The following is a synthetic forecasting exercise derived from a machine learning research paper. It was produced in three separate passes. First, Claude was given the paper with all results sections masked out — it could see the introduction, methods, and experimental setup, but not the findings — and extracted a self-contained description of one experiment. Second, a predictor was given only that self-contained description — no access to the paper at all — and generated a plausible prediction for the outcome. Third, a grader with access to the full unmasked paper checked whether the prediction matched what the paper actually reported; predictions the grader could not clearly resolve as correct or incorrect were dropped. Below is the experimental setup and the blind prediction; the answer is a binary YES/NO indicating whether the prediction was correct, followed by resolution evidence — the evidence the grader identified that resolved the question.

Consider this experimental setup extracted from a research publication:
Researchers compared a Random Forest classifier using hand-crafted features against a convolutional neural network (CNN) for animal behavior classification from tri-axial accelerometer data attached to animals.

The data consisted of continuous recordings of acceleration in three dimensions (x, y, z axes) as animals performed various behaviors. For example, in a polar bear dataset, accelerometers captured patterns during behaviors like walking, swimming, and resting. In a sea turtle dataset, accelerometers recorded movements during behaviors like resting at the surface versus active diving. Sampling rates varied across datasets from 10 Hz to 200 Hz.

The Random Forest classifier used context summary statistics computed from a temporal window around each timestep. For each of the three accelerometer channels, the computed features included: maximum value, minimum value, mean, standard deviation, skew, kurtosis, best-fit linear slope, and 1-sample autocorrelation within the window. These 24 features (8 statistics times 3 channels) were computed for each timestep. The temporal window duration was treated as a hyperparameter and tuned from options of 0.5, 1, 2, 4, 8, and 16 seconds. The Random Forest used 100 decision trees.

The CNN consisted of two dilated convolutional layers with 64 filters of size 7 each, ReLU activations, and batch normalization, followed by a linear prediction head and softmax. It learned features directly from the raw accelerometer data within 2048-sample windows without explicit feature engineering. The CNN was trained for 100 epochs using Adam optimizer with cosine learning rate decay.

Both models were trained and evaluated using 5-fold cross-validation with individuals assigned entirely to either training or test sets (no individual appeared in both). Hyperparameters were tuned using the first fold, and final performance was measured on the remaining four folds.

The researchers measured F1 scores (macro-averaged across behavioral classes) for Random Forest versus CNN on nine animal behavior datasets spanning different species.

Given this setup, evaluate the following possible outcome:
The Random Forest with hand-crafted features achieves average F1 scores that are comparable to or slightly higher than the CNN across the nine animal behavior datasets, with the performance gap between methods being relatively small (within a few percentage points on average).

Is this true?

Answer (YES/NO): NO